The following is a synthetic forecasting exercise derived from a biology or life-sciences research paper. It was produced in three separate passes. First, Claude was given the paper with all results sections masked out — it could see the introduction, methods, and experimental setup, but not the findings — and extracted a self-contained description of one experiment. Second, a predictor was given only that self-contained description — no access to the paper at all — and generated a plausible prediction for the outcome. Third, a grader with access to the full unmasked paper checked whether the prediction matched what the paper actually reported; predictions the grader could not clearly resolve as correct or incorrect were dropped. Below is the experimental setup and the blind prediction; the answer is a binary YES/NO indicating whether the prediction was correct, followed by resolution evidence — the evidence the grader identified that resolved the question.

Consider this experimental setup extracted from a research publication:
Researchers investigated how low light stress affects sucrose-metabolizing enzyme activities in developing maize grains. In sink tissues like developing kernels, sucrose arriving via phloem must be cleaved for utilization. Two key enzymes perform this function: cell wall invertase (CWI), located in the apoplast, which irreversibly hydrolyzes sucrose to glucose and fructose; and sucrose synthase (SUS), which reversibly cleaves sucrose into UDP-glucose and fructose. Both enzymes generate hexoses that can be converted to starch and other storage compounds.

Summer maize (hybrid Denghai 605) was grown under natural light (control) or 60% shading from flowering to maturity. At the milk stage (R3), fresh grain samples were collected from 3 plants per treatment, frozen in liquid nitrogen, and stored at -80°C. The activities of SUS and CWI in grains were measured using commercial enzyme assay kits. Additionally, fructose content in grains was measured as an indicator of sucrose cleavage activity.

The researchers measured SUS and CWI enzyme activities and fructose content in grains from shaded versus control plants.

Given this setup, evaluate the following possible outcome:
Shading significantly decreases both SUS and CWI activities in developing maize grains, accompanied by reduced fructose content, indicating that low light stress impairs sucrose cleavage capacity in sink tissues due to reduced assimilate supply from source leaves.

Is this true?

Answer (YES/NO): NO